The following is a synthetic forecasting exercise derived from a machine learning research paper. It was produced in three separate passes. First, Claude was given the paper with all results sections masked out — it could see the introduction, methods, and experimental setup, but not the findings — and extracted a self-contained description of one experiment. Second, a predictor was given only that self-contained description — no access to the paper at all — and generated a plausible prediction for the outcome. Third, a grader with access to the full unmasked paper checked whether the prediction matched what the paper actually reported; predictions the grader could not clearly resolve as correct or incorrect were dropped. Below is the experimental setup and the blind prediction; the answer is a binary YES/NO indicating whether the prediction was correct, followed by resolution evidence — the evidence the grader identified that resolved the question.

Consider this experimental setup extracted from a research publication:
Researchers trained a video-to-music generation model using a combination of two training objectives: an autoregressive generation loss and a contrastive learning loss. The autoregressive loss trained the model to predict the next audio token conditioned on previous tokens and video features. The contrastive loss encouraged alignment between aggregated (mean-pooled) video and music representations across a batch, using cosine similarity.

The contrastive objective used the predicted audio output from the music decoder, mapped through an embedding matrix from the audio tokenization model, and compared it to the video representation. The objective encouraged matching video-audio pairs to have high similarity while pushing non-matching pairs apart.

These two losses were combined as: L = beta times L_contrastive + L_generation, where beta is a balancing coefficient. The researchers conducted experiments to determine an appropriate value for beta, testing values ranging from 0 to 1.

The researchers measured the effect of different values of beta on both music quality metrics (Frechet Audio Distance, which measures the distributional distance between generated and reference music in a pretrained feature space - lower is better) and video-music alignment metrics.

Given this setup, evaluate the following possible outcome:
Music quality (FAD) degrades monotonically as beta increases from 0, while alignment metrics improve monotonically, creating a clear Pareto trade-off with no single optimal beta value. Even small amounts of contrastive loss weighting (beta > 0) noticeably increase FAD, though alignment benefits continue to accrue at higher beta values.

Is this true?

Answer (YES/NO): NO